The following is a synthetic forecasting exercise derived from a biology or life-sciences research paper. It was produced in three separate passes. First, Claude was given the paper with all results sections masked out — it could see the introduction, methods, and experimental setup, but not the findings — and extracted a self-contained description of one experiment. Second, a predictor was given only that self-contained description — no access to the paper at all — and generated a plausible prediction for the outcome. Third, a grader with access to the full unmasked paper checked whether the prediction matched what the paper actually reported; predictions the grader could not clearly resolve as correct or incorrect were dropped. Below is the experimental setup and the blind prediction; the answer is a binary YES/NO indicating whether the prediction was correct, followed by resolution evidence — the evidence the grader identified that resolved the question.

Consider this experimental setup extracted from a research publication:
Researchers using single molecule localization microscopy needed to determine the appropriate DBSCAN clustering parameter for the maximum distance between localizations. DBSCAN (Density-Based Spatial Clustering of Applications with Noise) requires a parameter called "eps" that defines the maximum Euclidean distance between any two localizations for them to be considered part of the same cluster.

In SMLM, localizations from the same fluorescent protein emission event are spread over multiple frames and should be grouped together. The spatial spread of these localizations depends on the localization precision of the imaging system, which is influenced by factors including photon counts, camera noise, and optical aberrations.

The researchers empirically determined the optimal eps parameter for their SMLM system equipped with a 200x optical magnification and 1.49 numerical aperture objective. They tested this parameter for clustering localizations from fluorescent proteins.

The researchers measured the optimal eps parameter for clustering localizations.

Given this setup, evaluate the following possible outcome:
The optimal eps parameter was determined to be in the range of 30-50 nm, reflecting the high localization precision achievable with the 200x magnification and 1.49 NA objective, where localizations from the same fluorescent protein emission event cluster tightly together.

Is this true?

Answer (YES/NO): YES